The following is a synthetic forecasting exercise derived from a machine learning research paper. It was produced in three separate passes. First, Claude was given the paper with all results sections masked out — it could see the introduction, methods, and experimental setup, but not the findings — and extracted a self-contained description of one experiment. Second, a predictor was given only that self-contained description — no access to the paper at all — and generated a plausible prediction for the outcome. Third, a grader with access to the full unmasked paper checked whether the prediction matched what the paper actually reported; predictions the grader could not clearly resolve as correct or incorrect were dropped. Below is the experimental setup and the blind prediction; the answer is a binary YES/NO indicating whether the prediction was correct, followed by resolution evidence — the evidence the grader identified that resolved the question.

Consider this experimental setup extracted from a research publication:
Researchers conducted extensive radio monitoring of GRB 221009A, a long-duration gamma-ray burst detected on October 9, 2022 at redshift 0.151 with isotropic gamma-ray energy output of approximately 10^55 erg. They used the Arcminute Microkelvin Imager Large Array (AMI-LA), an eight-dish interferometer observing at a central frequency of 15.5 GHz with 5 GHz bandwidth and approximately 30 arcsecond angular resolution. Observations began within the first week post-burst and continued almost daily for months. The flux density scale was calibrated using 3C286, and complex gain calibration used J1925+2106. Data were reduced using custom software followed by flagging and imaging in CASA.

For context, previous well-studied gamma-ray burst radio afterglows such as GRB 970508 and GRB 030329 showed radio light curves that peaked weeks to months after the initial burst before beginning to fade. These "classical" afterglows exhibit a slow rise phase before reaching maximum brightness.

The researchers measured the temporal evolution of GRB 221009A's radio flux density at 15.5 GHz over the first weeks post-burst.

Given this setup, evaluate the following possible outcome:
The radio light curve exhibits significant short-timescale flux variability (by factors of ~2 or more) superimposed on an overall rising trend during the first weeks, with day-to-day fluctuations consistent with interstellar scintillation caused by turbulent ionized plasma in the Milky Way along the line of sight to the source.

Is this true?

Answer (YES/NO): NO